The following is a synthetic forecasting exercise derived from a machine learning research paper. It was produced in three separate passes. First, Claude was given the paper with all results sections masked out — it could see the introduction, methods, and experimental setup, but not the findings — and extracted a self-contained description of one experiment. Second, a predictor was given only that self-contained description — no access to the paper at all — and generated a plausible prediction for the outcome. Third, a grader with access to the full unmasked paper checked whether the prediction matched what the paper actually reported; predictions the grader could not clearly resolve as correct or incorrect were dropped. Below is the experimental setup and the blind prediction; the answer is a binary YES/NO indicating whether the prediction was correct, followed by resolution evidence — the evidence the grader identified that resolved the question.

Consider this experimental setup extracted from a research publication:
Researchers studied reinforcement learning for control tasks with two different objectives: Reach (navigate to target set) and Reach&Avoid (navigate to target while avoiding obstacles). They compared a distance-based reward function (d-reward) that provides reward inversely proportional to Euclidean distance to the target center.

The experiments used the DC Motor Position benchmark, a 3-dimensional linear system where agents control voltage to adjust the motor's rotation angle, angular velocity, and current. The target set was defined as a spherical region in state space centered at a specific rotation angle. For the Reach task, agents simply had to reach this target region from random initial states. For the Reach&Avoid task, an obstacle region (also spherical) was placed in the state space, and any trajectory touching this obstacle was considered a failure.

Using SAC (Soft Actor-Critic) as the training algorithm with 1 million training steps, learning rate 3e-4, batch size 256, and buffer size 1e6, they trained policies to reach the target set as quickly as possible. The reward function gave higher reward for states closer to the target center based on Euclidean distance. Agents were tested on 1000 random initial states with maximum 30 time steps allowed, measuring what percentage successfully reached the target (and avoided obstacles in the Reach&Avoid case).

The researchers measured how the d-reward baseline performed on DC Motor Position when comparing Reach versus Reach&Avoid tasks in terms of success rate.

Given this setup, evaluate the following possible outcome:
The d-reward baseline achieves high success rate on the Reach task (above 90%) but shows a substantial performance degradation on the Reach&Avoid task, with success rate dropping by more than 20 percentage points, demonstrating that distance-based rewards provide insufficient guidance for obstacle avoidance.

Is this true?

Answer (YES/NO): NO